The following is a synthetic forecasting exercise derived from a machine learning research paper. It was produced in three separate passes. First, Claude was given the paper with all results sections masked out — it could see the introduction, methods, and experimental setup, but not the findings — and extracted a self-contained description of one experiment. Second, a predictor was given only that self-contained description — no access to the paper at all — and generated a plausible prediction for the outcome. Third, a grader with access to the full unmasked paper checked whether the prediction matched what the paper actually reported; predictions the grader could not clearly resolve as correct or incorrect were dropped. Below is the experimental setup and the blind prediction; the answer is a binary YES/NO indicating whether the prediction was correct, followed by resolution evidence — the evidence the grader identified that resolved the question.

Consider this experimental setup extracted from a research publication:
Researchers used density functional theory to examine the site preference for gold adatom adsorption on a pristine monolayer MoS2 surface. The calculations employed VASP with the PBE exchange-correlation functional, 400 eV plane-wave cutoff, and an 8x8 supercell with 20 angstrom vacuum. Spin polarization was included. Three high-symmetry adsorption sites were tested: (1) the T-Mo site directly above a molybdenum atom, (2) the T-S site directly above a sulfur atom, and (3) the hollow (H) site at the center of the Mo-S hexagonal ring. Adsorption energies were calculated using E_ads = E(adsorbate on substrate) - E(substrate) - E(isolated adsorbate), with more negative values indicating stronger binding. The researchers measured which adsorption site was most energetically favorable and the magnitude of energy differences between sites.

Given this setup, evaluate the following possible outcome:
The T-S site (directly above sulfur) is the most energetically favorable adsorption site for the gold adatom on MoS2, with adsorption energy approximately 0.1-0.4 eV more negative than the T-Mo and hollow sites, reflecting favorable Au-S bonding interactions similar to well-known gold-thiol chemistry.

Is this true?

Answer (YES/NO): NO